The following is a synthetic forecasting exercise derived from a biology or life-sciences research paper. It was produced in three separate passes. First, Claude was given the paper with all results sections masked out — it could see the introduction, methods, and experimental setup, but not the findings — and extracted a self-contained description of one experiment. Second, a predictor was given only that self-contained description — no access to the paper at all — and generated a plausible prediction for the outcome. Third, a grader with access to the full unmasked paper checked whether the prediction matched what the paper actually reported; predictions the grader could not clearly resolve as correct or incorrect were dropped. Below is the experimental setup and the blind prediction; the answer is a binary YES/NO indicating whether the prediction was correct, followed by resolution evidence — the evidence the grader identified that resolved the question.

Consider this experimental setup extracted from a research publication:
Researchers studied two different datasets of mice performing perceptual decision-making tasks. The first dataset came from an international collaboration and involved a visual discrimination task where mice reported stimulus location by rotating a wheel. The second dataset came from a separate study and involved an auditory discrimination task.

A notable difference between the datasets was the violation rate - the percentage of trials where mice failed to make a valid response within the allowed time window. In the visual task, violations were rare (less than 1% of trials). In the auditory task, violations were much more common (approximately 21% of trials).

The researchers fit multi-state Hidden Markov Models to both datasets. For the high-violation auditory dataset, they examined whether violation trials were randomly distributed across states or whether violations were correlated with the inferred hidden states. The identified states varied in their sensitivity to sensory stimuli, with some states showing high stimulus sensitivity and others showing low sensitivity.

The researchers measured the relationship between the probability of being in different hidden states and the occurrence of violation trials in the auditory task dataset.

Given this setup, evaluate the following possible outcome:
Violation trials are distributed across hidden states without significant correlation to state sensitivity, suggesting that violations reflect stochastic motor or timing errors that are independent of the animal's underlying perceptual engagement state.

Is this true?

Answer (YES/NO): NO